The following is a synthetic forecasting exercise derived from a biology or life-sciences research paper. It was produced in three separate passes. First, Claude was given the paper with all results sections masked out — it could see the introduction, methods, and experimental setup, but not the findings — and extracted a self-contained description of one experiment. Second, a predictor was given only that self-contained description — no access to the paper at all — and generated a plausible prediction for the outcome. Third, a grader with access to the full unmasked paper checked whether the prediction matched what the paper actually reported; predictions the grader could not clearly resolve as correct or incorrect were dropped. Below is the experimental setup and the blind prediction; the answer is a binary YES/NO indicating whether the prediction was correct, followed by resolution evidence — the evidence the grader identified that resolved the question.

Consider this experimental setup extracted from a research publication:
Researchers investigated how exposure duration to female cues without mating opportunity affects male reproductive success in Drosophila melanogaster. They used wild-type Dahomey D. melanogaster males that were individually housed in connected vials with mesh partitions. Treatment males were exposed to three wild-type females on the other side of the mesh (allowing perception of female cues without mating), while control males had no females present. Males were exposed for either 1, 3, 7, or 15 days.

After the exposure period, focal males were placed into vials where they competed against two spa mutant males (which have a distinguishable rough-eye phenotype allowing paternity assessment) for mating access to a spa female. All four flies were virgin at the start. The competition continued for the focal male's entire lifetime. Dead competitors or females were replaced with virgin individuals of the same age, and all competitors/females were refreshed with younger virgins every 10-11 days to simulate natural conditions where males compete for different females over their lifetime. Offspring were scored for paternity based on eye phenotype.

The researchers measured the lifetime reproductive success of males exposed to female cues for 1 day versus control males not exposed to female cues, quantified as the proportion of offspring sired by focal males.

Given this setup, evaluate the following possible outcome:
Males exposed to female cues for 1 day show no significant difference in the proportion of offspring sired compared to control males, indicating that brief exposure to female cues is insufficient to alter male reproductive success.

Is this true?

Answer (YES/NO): NO